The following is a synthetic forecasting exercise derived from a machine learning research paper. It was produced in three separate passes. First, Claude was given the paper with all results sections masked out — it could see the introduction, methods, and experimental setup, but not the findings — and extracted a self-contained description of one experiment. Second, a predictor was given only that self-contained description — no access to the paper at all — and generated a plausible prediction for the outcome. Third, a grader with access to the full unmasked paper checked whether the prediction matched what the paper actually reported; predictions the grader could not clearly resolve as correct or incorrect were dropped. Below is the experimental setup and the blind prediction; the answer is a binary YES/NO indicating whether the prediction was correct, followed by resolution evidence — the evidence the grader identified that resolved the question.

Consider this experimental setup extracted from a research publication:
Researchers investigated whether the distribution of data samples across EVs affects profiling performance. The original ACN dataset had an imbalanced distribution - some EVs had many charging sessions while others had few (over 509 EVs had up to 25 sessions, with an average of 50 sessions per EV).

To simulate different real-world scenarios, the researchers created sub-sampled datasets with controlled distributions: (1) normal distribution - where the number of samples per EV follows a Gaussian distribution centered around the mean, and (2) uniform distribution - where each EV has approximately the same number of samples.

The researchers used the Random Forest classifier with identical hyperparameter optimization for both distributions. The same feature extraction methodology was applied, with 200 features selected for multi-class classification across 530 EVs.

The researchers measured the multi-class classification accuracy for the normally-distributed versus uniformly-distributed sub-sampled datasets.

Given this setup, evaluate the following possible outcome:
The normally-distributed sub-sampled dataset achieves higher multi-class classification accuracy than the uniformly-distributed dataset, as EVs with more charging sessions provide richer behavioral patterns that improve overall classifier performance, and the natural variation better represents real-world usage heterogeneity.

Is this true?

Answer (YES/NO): YES